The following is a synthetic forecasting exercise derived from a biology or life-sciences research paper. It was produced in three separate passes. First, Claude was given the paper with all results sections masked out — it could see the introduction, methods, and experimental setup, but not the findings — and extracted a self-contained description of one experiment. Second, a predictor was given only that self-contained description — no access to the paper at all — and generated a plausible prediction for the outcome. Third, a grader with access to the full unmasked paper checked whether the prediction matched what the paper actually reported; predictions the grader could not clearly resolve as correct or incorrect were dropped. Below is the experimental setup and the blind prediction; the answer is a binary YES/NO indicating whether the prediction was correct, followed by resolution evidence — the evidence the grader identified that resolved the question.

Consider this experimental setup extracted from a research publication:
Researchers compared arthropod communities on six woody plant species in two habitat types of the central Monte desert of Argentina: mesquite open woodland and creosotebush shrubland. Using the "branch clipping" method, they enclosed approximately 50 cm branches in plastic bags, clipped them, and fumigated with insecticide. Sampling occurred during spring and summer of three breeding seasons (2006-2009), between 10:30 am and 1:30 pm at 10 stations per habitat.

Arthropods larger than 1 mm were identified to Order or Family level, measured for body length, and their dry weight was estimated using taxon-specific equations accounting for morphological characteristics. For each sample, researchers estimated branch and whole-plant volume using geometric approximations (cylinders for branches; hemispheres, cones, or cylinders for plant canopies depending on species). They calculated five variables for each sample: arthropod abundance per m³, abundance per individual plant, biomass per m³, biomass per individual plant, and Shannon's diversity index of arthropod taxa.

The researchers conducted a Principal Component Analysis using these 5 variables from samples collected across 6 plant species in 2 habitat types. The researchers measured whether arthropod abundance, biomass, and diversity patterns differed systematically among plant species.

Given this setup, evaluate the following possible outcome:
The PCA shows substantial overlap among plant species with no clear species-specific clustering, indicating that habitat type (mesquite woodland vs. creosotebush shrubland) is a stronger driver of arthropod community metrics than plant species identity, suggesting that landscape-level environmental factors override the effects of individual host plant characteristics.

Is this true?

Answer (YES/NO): NO